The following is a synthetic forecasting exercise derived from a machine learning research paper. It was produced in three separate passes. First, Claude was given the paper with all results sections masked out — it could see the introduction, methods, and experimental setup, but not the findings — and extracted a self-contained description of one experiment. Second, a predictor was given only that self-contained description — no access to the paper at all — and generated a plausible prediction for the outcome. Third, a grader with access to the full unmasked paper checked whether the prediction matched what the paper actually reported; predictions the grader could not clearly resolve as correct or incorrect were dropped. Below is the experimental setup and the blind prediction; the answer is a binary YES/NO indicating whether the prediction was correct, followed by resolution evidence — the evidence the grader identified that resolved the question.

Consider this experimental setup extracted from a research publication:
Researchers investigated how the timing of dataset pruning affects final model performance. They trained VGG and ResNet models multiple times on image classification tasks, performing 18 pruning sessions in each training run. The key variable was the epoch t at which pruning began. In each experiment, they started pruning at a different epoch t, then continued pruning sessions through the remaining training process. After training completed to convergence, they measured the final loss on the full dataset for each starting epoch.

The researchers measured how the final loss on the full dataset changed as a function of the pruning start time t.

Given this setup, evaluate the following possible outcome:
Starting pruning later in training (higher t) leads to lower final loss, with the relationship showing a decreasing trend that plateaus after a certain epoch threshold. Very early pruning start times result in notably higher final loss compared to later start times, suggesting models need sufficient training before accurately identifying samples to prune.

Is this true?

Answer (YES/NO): NO